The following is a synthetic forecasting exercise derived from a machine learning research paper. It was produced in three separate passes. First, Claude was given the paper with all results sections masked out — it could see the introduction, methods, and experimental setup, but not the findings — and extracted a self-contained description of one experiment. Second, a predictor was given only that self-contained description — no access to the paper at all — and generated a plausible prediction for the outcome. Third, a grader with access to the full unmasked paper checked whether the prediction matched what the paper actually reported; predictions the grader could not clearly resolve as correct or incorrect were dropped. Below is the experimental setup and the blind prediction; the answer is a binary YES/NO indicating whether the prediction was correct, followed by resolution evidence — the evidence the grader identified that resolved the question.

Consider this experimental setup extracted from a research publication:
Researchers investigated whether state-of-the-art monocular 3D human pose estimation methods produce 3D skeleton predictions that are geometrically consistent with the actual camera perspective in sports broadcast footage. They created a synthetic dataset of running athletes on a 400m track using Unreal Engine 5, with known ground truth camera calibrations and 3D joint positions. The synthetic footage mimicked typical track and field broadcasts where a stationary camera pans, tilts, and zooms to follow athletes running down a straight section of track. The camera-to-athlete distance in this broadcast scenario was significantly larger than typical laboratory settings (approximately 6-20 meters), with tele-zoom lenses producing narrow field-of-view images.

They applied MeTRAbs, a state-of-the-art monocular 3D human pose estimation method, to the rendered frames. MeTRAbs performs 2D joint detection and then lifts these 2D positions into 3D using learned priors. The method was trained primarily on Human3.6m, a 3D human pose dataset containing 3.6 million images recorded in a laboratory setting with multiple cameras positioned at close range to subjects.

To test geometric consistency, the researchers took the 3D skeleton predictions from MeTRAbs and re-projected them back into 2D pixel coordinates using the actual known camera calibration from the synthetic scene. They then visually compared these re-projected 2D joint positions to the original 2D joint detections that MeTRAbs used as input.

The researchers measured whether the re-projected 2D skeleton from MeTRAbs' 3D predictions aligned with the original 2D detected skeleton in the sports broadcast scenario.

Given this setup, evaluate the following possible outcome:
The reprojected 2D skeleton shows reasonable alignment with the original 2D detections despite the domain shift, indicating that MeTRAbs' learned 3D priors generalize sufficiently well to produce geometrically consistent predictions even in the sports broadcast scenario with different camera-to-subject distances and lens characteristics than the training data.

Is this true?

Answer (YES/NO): NO